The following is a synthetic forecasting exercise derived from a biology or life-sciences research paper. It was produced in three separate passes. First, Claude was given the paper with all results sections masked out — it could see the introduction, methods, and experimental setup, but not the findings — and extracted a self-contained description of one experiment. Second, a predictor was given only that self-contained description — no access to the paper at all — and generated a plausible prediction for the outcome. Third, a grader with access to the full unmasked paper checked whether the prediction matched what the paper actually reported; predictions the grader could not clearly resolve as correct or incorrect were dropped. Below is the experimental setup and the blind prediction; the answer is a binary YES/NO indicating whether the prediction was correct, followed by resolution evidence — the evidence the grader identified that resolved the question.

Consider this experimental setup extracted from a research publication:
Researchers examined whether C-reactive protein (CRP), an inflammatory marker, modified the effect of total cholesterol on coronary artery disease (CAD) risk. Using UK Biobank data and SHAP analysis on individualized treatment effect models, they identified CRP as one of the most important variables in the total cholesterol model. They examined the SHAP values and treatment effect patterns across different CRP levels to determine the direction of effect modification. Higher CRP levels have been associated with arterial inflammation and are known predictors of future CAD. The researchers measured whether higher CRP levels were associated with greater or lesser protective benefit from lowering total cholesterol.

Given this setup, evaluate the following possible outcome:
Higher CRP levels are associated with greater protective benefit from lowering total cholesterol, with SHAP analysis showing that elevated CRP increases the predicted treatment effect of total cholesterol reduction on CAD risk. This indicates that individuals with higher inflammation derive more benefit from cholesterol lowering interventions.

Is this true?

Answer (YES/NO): NO